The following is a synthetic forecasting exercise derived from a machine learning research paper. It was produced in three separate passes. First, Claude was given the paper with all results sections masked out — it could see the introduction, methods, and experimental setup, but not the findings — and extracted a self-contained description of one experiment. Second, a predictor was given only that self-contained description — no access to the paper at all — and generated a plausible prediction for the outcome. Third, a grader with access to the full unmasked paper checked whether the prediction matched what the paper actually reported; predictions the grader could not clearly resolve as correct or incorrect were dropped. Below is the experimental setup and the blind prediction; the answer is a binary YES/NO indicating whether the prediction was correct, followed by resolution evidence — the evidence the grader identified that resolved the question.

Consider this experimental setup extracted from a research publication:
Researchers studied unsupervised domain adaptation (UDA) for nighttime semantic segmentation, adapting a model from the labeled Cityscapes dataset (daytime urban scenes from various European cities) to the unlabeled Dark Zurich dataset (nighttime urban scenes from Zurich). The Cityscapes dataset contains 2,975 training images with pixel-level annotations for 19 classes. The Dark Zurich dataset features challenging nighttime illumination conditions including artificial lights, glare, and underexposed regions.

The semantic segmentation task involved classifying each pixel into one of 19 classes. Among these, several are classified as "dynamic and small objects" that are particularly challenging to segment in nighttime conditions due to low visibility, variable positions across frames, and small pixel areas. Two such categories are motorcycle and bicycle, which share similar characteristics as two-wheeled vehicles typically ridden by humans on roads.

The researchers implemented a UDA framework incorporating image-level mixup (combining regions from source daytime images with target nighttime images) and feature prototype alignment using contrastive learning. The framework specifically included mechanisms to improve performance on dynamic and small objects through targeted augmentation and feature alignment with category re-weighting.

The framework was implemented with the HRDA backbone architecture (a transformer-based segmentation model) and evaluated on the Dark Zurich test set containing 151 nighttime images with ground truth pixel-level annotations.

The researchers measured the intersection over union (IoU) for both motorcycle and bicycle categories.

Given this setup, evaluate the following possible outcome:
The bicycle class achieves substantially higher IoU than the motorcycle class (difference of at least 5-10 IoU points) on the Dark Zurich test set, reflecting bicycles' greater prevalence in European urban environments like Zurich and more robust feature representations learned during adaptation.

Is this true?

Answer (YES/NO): NO